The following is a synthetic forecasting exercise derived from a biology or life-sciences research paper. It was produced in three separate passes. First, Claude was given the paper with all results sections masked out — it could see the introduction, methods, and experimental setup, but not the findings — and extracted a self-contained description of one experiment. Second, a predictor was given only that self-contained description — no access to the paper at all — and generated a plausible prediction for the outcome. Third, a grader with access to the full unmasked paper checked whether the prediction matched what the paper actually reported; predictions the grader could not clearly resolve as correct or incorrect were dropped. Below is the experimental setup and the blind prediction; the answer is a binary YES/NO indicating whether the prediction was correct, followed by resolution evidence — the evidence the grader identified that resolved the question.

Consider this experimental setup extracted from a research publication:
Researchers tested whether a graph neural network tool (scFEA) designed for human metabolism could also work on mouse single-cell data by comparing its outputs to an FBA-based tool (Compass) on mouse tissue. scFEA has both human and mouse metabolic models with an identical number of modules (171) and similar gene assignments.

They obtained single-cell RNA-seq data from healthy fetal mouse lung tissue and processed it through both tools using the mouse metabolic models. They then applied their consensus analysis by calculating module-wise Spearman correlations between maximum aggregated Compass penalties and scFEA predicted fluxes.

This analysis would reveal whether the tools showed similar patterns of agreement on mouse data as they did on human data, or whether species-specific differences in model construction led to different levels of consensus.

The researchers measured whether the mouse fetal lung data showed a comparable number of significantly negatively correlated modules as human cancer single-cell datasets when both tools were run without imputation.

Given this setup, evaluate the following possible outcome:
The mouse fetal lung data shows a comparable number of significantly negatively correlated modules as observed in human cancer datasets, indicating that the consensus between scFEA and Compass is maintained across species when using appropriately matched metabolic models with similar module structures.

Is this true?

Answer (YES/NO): NO